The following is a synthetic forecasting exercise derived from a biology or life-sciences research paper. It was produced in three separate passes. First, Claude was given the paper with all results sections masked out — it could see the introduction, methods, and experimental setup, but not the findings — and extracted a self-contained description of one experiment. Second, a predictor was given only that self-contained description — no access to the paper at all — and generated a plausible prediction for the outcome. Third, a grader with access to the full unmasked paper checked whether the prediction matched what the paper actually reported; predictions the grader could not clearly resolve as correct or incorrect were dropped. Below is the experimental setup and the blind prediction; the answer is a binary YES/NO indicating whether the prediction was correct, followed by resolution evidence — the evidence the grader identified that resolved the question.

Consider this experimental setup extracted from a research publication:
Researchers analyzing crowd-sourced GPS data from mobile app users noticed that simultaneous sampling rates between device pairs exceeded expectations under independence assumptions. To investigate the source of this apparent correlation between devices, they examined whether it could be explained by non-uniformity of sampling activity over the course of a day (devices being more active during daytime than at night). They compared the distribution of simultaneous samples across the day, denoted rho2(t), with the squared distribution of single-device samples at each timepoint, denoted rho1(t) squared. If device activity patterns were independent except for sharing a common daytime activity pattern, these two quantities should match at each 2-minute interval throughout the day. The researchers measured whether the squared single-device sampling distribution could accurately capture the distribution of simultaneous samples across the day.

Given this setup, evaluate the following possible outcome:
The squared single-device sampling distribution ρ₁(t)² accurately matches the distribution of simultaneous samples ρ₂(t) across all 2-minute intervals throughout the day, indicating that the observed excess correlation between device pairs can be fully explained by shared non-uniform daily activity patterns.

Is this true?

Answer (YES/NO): YES